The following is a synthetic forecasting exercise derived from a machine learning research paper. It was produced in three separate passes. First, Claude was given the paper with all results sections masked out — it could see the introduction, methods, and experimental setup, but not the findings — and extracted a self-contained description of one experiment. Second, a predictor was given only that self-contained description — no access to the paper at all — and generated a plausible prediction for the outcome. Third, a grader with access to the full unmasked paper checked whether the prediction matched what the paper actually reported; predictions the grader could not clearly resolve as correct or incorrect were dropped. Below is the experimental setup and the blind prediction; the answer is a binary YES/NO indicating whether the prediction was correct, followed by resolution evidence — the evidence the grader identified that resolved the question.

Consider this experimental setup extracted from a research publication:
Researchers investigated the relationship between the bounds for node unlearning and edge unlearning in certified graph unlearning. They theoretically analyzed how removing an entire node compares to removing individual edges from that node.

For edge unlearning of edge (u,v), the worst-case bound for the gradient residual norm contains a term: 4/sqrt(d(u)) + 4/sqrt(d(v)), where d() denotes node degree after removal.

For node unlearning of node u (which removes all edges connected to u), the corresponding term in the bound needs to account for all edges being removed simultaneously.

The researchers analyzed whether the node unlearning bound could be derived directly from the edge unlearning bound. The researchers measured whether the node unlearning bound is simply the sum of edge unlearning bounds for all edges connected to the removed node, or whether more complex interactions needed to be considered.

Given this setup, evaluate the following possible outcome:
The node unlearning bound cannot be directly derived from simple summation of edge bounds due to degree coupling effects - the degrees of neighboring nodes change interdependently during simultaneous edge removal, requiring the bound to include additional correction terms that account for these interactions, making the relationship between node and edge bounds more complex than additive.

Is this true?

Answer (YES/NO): NO